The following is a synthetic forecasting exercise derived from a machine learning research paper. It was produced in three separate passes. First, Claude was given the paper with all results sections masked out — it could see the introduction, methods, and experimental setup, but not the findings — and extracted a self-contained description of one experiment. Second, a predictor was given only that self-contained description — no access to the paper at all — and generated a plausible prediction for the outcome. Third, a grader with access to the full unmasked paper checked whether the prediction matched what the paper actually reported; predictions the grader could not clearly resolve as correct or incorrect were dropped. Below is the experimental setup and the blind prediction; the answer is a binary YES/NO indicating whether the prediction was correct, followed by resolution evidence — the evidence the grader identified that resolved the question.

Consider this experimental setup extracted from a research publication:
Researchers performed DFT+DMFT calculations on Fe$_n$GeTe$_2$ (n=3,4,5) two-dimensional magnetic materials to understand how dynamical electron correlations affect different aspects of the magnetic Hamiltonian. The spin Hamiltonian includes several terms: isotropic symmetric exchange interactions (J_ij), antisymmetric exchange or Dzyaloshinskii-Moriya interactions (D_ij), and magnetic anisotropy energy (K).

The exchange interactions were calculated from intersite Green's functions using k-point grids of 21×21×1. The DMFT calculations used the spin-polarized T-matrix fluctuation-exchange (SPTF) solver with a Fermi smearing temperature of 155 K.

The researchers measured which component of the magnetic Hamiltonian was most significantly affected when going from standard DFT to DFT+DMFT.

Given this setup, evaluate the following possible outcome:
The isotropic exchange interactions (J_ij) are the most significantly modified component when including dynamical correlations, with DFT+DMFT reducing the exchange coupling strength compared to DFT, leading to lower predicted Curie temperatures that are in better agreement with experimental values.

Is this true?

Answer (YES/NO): YES